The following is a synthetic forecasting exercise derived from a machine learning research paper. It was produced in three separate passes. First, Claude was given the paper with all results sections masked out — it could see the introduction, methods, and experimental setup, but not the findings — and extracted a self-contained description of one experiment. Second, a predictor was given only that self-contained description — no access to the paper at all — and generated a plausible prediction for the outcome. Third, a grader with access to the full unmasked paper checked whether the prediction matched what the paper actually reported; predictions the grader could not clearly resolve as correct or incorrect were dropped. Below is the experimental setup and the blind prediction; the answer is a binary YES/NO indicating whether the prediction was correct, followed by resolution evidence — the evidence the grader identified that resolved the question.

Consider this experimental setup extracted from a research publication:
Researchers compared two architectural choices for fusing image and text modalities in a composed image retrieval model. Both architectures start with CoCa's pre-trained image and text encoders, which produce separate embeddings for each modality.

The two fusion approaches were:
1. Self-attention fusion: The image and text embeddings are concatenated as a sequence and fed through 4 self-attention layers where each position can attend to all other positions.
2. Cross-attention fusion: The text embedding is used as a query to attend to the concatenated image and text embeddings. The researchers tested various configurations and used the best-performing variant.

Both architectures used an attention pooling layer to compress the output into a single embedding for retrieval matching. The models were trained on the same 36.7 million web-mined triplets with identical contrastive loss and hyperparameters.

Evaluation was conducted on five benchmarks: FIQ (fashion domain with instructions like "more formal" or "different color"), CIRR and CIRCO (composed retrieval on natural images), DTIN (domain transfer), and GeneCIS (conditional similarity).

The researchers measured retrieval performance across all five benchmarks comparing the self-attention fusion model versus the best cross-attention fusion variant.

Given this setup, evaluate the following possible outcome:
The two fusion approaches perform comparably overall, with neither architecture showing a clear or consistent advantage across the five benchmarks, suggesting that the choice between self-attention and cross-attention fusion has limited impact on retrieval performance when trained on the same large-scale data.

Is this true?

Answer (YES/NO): NO